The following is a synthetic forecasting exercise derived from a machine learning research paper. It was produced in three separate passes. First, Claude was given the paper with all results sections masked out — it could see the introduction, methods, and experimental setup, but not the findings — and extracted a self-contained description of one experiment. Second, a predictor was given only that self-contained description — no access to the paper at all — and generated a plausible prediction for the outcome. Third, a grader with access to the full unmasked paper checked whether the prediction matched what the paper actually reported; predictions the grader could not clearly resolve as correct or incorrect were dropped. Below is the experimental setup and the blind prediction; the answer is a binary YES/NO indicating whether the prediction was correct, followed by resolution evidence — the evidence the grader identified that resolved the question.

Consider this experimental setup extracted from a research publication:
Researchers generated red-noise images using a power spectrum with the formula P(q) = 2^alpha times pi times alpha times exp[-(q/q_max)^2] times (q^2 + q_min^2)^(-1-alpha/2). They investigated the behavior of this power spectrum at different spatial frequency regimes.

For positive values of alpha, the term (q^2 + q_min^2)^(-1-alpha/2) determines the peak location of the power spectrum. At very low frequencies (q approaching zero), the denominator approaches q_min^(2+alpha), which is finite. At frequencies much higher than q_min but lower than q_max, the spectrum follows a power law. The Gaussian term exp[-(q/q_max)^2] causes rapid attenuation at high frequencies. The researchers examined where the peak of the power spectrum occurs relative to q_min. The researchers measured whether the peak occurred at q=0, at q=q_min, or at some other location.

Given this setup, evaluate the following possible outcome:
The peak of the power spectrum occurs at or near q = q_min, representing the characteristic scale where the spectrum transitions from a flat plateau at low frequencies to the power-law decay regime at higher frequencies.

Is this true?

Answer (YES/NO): YES